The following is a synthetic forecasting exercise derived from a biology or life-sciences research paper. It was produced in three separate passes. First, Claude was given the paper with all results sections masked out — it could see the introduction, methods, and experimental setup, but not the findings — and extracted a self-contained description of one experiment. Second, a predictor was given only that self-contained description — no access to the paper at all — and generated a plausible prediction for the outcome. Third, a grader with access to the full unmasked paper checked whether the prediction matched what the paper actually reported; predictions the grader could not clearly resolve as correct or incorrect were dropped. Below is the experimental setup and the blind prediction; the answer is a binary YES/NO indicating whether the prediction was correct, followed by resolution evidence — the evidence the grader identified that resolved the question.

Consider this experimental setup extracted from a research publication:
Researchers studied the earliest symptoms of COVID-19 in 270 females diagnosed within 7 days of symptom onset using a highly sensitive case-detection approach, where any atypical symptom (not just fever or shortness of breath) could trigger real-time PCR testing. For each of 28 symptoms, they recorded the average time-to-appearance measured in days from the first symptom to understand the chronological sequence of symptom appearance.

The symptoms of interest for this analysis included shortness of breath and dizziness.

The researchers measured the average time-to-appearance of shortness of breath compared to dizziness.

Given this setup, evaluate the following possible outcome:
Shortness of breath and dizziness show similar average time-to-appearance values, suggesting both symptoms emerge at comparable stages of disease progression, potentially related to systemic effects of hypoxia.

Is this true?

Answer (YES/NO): NO